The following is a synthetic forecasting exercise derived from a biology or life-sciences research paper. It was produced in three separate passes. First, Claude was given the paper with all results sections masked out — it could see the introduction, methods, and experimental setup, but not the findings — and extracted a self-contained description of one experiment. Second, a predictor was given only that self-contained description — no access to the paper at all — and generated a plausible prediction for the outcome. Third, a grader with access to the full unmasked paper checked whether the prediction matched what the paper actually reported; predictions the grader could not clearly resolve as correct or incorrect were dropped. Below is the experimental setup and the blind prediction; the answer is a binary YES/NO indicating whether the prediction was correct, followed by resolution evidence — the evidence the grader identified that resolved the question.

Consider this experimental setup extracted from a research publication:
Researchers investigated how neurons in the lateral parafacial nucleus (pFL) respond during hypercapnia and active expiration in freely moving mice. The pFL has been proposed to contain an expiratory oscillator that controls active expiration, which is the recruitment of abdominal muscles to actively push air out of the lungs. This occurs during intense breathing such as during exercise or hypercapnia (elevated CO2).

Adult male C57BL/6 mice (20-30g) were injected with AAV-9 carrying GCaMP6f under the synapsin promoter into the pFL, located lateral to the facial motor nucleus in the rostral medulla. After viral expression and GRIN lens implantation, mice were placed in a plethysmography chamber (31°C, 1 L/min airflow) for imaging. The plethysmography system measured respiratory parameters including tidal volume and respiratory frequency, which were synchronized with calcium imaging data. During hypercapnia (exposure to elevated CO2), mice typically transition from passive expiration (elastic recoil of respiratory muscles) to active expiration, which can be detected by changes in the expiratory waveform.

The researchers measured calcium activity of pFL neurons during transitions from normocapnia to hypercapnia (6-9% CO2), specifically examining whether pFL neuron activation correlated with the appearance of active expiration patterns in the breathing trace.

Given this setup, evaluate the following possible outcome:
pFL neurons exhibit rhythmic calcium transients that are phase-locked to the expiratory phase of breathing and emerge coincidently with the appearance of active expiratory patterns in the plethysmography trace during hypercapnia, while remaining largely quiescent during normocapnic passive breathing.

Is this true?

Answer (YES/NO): NO